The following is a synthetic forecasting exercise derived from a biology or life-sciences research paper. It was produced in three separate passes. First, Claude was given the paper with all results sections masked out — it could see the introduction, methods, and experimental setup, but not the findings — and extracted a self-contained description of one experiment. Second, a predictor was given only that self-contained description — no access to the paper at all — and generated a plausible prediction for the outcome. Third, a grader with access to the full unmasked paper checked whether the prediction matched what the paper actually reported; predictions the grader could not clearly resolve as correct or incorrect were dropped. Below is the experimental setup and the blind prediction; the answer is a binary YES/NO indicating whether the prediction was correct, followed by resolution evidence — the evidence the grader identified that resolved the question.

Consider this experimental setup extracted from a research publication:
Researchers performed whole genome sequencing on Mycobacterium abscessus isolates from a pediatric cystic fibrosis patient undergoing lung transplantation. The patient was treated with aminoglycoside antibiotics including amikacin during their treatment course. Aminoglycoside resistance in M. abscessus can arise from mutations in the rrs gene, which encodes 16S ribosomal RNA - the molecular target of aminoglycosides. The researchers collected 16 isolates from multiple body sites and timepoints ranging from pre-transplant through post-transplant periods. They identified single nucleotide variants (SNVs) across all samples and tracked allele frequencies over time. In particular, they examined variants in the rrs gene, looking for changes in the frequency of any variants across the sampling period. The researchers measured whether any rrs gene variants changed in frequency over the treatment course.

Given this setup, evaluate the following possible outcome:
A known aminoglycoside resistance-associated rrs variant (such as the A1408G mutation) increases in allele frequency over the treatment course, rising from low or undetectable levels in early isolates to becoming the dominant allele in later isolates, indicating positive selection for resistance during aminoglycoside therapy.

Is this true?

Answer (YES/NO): YES